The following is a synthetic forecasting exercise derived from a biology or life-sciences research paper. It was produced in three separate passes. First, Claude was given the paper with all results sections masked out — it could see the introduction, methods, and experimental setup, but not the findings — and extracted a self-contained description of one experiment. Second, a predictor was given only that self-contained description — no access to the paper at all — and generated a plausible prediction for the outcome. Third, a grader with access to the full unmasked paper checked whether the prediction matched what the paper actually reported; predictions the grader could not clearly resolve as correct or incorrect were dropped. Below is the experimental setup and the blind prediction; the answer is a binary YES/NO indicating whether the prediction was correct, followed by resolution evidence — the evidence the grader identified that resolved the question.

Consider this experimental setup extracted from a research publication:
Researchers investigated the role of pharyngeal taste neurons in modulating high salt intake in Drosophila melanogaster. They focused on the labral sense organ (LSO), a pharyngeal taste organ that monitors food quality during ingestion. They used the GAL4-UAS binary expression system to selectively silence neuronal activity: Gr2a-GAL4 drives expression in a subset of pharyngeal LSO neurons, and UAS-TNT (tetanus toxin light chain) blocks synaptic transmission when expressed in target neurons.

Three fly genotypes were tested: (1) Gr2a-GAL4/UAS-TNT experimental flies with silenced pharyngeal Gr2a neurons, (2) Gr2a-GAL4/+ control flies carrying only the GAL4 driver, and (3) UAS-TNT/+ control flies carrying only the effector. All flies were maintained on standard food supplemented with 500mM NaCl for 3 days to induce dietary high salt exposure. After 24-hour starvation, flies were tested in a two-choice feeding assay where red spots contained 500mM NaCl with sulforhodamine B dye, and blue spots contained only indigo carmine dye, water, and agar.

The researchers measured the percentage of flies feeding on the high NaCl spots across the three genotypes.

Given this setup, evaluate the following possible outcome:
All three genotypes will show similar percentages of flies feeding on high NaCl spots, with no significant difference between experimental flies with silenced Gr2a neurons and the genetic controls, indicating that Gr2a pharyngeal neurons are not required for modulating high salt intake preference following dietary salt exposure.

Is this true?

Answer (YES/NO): NO